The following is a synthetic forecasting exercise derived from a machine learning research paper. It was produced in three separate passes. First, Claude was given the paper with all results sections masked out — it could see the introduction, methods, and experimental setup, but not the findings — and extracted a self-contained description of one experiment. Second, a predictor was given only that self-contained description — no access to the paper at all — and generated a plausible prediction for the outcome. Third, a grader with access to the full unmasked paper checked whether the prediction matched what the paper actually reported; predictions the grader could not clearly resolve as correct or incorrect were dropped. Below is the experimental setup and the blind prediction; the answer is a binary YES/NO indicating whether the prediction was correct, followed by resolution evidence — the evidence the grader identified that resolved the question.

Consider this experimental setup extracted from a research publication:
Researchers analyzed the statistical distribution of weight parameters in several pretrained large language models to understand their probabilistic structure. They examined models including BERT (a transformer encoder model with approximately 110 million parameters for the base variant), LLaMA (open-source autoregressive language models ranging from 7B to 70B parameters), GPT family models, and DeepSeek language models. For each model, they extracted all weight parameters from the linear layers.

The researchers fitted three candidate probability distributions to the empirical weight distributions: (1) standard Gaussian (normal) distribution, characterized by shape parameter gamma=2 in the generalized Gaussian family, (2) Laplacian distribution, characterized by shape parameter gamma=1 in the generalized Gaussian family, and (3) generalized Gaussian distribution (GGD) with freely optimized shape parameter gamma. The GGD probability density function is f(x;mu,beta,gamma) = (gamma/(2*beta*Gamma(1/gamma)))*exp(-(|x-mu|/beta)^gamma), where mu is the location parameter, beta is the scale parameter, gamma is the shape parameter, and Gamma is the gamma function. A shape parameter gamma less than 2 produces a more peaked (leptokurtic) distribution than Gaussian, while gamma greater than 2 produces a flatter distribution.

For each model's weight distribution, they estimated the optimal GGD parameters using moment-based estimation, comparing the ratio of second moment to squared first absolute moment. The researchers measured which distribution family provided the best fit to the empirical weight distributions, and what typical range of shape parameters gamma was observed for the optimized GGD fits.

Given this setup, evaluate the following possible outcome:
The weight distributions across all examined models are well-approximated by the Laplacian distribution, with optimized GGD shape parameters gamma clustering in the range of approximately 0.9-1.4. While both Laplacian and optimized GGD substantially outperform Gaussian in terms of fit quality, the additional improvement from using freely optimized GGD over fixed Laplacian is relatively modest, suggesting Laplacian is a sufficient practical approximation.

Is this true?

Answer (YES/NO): NO